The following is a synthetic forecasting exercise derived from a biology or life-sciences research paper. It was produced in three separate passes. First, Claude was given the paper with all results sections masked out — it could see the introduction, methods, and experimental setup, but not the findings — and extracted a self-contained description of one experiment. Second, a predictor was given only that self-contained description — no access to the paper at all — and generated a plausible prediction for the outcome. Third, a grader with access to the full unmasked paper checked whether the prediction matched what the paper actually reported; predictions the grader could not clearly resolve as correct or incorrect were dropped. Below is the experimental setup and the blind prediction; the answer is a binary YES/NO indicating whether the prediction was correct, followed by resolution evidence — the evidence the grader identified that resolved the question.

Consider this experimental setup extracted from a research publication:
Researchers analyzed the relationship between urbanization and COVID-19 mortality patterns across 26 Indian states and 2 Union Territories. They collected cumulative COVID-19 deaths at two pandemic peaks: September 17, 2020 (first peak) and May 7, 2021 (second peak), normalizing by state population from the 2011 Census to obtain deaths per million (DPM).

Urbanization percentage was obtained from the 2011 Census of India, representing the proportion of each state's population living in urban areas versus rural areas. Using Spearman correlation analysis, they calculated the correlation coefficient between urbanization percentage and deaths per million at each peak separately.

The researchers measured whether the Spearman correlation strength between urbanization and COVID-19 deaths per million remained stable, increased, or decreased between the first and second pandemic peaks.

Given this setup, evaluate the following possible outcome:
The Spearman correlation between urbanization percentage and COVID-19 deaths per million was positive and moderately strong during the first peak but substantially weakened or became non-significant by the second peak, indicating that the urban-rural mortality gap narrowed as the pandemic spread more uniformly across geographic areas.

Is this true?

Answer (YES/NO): NO